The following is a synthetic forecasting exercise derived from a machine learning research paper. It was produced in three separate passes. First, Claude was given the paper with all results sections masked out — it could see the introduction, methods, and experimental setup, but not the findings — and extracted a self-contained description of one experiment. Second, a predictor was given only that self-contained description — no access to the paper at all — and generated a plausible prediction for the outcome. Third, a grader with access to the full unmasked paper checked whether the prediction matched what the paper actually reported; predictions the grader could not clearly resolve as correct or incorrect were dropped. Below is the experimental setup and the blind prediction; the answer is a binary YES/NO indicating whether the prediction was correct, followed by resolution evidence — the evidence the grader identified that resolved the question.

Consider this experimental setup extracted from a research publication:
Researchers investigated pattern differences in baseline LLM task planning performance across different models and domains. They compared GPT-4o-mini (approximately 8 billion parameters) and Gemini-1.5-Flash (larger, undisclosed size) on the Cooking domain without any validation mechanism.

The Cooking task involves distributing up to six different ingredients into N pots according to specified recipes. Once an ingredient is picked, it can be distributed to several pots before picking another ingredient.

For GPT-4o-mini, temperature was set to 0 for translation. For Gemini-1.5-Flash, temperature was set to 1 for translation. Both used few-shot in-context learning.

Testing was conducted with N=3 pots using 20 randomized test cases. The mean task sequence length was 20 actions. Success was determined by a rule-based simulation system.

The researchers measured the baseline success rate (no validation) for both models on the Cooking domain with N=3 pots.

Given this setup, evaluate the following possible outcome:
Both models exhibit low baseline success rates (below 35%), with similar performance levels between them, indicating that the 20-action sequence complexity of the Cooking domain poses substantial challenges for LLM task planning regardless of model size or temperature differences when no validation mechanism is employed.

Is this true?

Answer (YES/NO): NO